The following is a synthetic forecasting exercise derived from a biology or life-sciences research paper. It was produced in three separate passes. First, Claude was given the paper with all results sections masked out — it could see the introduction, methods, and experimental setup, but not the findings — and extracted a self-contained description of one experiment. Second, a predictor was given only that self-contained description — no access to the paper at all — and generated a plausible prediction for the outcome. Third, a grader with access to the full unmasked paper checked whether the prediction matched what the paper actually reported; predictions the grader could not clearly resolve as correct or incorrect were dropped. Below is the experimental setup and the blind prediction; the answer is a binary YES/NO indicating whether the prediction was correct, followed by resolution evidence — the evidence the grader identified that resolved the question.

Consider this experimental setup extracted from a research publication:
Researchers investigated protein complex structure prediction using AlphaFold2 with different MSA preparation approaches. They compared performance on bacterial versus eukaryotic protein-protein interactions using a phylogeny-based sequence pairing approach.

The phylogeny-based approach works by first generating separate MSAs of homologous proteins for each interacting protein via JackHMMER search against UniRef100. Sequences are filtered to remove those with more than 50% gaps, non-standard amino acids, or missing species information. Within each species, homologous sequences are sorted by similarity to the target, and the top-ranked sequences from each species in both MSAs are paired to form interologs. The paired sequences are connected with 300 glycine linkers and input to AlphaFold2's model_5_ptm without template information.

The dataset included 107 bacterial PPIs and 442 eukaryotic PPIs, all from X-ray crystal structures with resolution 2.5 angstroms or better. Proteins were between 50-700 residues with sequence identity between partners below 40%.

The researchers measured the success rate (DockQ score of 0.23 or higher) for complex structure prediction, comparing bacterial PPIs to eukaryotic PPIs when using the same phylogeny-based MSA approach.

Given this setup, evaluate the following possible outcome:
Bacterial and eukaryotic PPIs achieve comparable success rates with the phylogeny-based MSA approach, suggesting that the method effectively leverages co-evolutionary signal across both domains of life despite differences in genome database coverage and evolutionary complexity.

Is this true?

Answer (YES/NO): NO